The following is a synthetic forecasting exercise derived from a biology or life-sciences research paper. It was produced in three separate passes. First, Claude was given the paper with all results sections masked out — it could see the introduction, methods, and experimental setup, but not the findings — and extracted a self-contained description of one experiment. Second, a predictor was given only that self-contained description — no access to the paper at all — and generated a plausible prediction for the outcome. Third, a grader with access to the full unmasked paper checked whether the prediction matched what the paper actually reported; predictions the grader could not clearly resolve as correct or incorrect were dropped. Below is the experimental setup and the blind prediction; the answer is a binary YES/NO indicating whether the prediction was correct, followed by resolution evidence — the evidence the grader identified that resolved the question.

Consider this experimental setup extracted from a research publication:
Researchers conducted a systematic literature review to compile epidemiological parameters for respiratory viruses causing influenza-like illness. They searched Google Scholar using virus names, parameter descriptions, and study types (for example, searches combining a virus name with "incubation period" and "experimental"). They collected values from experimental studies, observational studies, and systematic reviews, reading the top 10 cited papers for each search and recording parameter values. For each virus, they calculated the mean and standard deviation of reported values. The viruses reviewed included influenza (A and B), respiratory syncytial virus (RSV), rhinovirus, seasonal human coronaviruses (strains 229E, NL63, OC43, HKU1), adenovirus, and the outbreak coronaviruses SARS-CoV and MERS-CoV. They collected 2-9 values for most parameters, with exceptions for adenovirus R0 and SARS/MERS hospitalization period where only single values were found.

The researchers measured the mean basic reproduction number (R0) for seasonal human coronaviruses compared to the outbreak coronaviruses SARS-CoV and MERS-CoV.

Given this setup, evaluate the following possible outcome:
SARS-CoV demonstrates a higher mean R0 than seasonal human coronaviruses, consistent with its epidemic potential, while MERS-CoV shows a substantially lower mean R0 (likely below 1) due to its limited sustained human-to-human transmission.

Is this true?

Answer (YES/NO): NO